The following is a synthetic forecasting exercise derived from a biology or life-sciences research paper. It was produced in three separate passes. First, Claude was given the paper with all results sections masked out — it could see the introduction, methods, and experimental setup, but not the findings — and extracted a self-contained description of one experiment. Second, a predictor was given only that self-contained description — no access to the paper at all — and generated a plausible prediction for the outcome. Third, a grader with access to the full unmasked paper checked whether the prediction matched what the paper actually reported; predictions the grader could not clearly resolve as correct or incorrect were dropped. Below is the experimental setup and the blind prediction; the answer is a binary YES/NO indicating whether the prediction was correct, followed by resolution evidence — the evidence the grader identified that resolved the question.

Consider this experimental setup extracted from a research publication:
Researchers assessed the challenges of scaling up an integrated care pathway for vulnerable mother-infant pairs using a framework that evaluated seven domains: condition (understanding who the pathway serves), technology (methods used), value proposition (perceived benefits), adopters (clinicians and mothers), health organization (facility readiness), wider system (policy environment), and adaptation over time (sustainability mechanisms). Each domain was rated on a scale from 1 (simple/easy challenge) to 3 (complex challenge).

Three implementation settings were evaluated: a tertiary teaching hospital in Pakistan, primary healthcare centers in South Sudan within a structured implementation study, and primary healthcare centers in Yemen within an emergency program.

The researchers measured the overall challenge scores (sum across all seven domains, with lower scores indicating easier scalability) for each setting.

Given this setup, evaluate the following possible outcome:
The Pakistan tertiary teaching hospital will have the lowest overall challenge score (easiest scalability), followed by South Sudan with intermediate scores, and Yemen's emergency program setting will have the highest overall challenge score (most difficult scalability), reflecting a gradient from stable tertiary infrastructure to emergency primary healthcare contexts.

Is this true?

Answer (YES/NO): NO